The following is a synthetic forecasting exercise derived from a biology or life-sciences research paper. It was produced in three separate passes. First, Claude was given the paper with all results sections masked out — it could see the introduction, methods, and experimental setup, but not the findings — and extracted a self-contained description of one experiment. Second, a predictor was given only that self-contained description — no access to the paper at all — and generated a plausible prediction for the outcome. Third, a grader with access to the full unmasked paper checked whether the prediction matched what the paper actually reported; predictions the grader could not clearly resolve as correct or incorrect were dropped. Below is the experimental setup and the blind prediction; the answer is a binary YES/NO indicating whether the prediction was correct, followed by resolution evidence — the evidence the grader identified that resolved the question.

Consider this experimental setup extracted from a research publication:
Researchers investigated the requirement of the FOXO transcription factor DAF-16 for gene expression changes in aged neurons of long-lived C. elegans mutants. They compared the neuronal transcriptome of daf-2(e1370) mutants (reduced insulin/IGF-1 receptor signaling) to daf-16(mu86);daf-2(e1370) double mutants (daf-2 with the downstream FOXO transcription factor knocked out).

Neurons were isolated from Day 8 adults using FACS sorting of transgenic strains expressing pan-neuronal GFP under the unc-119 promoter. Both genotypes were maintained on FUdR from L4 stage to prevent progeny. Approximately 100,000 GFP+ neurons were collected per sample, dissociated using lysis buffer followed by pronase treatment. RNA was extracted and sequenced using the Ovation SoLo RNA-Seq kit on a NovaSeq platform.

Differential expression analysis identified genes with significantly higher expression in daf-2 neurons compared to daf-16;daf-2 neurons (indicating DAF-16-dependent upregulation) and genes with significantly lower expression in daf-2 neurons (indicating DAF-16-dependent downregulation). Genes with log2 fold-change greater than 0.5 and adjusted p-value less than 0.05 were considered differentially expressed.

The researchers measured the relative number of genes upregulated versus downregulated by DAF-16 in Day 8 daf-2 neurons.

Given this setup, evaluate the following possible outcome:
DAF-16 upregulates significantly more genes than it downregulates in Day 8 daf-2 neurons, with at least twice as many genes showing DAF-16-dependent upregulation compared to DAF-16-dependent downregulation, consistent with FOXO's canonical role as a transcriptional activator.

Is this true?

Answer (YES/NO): NO